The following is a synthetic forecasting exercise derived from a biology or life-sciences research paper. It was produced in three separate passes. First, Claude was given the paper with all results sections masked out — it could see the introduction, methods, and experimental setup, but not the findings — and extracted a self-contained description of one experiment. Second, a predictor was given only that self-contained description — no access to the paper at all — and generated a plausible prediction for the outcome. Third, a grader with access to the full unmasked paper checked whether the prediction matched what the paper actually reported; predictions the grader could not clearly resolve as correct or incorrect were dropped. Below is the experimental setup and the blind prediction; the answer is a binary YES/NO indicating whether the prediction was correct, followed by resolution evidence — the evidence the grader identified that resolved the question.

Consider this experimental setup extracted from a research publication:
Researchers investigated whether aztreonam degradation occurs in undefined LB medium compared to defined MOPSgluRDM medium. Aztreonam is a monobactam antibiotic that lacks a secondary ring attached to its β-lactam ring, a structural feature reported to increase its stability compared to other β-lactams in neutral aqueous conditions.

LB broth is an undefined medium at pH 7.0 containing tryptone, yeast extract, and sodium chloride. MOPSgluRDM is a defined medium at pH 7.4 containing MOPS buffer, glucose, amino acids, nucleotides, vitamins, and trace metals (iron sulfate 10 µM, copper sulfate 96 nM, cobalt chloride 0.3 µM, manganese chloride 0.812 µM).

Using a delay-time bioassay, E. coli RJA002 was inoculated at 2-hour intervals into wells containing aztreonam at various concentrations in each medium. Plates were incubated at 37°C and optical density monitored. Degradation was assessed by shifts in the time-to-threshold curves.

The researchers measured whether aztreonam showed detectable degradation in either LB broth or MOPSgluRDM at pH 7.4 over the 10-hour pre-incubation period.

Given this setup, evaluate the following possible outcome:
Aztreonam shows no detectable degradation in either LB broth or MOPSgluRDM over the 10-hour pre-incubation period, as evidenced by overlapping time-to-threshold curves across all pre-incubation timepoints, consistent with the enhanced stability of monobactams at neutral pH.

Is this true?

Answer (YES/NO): NO